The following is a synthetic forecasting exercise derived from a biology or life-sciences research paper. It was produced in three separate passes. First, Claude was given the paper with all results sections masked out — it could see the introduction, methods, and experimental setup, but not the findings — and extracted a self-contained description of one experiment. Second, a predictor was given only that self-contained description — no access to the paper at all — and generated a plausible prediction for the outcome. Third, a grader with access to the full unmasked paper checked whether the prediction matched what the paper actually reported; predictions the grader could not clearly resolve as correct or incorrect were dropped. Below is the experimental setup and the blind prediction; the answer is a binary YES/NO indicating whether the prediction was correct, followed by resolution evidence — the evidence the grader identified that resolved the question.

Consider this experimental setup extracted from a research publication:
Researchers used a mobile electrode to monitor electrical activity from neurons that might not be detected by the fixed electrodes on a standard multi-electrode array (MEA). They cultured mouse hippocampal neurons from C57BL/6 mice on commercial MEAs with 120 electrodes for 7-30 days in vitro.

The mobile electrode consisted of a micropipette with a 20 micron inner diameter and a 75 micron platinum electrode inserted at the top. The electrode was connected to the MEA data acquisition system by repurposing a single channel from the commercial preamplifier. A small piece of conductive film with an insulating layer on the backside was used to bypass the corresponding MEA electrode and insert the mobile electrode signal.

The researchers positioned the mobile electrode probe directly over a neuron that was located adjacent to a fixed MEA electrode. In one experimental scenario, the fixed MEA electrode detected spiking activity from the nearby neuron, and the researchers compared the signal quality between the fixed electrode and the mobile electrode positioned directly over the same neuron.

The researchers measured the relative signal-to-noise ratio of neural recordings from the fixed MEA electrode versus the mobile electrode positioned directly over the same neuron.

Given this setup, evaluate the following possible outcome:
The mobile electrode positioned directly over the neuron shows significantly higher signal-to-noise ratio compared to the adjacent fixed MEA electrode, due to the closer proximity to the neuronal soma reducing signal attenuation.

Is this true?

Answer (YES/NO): YES